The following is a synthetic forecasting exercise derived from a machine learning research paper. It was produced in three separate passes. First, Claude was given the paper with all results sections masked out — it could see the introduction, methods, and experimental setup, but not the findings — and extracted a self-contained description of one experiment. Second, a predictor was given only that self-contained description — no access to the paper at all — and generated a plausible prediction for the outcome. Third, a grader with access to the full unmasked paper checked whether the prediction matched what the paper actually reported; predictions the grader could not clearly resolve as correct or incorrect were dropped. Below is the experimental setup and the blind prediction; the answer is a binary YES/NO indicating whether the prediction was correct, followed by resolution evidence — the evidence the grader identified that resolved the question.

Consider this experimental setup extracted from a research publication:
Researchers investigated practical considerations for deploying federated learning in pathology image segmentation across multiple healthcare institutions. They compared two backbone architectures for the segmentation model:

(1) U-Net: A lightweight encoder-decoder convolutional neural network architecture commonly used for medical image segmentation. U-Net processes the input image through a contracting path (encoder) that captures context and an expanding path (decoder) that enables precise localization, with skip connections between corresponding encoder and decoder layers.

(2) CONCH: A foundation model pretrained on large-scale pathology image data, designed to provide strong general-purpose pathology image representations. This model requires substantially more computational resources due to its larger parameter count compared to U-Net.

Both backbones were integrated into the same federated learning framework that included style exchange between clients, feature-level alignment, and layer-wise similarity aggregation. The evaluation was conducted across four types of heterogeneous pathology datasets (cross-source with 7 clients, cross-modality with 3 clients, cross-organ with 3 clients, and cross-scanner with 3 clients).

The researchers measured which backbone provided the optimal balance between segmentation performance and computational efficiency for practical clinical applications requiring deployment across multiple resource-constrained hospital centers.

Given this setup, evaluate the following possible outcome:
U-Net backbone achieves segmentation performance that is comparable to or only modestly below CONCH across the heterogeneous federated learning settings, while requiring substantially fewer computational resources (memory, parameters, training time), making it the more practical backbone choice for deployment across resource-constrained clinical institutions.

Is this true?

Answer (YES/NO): YES